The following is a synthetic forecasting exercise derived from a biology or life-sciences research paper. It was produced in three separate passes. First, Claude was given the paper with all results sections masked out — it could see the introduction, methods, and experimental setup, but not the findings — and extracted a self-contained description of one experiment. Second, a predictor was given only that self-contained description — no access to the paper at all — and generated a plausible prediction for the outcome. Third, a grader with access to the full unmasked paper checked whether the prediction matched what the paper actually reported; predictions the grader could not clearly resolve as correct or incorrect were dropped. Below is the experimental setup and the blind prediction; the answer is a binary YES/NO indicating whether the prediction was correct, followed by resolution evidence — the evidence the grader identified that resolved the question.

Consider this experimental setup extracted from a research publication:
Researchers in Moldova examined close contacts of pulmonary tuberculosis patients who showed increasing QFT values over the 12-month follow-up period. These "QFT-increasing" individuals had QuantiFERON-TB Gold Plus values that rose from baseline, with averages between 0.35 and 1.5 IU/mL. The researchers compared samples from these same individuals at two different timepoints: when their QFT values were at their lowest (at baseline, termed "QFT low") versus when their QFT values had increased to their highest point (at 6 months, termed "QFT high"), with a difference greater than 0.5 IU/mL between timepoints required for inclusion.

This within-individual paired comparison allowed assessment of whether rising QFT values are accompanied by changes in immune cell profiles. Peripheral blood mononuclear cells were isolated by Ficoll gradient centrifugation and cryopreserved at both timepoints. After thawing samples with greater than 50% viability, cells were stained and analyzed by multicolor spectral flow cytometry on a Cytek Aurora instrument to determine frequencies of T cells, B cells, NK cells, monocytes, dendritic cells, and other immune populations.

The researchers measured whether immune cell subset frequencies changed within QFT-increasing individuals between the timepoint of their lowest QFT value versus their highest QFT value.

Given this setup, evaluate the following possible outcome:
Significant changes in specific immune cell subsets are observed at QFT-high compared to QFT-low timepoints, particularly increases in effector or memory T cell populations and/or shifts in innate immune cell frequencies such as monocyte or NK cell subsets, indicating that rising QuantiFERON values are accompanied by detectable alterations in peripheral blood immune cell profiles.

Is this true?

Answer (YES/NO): NO